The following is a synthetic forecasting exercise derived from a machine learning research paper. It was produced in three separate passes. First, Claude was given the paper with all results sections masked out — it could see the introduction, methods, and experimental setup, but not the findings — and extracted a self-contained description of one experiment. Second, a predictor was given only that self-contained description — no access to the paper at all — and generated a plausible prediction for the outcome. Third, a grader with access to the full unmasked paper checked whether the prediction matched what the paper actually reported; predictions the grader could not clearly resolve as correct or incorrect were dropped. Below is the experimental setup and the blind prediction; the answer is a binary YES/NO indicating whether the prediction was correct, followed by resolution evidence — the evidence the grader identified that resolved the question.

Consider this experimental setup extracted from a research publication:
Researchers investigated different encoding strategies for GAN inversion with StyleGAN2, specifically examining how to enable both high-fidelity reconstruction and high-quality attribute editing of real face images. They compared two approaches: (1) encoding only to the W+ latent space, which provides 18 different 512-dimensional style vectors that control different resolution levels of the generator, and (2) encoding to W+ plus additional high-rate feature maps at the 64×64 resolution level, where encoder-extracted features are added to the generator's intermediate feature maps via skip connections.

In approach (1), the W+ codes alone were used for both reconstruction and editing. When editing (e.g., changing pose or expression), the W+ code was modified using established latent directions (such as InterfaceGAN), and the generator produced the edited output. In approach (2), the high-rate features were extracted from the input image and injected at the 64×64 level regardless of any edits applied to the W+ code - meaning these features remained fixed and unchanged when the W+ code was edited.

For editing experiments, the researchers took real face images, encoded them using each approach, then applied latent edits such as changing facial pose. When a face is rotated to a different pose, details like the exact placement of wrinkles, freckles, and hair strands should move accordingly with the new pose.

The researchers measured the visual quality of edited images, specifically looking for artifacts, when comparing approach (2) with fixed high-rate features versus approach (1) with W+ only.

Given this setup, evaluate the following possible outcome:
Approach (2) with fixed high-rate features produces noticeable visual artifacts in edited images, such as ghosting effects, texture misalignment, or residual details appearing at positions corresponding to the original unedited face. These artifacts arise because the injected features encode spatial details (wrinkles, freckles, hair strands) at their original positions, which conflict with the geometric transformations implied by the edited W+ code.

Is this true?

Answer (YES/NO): YES